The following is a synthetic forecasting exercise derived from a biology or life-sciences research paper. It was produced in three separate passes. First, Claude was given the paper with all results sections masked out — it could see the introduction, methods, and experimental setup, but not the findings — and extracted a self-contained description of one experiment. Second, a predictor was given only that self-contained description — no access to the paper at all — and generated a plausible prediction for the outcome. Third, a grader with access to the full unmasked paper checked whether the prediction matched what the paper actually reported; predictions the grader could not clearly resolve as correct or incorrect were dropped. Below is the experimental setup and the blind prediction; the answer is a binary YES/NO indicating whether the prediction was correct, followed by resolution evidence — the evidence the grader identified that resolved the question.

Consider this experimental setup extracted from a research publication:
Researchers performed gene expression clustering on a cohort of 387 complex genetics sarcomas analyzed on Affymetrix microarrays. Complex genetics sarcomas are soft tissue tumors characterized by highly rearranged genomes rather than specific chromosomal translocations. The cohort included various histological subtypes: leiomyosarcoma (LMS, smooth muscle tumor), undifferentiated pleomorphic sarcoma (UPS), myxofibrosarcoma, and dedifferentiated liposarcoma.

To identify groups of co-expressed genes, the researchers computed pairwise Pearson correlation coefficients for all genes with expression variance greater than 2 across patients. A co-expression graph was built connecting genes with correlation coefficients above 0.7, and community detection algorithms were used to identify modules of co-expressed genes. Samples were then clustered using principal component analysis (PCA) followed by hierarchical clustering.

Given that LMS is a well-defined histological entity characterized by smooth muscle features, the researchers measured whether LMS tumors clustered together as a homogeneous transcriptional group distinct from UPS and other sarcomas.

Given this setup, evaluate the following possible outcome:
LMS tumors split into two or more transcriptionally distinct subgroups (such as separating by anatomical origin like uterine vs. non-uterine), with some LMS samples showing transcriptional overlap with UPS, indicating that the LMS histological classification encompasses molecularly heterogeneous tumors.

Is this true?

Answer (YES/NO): YES